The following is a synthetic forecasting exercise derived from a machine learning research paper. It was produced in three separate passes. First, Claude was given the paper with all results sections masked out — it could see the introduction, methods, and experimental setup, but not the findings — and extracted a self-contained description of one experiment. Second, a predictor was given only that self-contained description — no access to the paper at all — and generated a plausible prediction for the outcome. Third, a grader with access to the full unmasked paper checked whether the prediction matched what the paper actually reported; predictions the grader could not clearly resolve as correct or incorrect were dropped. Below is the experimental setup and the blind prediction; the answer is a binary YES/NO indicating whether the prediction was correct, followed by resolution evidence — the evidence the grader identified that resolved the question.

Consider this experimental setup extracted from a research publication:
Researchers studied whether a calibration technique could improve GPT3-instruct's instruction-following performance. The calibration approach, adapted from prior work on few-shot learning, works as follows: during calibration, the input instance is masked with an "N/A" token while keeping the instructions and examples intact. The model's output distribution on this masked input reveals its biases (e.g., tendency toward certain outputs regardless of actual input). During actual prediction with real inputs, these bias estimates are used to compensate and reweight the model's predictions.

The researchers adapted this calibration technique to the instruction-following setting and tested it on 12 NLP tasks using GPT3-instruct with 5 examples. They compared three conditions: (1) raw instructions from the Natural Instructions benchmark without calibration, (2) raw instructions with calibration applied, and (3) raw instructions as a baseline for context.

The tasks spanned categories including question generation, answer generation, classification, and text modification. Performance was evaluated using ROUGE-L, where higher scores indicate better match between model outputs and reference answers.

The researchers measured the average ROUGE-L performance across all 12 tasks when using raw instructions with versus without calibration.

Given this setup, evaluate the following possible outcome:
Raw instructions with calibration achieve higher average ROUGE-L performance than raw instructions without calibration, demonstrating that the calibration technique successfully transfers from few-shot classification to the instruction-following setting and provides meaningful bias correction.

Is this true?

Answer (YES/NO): YES